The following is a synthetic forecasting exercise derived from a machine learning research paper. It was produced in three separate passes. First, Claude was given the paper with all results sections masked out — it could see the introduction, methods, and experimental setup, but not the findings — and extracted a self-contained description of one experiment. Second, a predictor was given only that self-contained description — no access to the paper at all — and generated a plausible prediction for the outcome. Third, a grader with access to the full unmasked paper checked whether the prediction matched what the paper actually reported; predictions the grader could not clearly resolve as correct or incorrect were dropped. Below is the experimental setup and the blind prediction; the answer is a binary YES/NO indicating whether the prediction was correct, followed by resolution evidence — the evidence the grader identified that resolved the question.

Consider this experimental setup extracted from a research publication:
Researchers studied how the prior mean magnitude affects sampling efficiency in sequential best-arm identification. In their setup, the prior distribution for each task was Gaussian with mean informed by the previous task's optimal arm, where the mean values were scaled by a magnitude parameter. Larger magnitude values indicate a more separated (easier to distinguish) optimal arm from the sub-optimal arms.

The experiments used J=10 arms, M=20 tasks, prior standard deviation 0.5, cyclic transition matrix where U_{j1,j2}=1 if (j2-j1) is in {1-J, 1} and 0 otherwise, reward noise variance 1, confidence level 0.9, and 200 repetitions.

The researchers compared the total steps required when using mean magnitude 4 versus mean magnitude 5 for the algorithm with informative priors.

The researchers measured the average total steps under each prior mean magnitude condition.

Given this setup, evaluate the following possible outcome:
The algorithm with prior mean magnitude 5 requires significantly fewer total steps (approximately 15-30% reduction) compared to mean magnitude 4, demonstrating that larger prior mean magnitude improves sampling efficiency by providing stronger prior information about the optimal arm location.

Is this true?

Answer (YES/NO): NO